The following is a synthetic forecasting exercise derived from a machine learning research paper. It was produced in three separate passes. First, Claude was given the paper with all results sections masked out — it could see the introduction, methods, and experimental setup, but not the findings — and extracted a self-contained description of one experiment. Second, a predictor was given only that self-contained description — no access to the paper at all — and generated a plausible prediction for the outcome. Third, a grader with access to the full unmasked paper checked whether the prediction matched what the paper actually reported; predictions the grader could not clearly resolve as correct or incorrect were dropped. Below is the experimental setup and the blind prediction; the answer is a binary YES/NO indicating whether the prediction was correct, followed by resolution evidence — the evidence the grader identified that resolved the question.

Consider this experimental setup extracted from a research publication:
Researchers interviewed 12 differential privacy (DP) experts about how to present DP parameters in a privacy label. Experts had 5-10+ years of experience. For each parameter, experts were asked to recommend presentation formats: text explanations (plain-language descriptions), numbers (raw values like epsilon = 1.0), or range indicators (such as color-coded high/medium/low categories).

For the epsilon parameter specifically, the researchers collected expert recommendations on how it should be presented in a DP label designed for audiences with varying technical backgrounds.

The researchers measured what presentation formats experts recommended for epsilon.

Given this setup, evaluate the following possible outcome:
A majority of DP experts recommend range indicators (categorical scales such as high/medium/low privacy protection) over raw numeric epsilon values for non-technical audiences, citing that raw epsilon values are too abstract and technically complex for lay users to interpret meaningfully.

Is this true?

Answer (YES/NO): NO